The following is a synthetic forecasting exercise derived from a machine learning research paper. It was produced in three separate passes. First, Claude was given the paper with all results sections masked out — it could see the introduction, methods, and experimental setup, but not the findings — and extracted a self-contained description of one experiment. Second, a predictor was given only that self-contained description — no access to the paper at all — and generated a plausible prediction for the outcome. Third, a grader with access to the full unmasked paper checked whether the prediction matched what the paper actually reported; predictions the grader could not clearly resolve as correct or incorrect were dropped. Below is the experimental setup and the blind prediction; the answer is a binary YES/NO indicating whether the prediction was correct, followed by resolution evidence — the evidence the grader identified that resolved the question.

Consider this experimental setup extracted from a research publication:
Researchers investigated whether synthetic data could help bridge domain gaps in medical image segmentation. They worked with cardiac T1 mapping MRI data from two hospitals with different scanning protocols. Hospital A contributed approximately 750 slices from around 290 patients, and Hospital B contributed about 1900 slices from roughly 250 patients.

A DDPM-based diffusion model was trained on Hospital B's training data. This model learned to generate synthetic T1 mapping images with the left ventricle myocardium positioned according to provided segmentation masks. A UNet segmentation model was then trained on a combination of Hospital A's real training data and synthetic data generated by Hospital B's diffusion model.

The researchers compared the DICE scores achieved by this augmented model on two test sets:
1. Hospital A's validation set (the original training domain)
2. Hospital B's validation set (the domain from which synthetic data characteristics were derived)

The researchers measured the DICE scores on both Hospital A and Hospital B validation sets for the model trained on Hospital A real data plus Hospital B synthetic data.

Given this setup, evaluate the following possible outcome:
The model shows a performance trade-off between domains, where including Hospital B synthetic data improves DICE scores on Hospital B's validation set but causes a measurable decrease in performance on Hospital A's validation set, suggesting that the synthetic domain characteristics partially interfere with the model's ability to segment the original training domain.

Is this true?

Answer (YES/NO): NO